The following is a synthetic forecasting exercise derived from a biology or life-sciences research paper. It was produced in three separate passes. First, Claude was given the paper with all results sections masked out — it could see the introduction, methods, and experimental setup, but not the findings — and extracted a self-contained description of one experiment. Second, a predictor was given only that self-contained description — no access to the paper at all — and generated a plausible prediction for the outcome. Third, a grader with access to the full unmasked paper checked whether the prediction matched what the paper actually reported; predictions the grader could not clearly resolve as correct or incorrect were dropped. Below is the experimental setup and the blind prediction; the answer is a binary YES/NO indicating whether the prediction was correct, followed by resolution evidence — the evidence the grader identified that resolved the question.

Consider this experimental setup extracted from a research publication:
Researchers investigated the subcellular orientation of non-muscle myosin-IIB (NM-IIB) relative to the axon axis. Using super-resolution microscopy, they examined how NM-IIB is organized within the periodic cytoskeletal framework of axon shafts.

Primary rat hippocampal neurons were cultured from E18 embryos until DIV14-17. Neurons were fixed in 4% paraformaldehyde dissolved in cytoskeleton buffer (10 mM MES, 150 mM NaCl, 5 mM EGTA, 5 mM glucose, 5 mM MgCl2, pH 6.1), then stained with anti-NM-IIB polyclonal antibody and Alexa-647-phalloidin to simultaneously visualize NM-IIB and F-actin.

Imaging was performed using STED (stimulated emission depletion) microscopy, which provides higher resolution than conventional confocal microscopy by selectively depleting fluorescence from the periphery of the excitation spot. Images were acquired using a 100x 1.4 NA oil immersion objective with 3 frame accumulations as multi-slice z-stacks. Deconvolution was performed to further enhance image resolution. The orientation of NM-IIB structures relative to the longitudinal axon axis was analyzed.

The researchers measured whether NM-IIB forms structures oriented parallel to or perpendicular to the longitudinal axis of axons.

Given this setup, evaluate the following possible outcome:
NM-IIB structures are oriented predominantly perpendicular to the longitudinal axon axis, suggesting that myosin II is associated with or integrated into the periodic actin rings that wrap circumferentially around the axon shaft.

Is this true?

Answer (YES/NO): YES